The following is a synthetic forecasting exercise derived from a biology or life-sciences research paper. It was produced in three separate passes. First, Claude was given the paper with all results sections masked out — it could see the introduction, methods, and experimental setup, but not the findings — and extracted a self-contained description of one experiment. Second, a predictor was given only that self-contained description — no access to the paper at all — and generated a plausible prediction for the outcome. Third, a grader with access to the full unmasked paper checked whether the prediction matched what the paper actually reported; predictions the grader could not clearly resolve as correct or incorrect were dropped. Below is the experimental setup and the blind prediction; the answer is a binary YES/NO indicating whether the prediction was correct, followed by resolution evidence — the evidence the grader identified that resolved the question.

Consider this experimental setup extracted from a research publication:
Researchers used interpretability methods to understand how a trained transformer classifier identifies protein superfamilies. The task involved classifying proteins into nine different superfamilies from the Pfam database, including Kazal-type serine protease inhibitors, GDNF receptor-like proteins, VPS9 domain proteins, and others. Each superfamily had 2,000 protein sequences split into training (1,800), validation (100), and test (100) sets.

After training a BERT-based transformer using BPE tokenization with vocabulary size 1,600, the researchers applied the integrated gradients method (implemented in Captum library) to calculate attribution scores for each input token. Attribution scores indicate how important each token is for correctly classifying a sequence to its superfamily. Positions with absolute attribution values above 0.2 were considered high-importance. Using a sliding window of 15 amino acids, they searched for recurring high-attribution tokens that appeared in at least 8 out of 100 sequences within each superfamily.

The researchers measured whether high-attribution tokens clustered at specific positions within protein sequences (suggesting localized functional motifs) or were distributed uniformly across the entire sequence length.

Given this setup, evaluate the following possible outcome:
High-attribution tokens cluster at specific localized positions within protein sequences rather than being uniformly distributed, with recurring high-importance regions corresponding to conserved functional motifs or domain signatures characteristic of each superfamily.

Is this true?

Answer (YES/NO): YES